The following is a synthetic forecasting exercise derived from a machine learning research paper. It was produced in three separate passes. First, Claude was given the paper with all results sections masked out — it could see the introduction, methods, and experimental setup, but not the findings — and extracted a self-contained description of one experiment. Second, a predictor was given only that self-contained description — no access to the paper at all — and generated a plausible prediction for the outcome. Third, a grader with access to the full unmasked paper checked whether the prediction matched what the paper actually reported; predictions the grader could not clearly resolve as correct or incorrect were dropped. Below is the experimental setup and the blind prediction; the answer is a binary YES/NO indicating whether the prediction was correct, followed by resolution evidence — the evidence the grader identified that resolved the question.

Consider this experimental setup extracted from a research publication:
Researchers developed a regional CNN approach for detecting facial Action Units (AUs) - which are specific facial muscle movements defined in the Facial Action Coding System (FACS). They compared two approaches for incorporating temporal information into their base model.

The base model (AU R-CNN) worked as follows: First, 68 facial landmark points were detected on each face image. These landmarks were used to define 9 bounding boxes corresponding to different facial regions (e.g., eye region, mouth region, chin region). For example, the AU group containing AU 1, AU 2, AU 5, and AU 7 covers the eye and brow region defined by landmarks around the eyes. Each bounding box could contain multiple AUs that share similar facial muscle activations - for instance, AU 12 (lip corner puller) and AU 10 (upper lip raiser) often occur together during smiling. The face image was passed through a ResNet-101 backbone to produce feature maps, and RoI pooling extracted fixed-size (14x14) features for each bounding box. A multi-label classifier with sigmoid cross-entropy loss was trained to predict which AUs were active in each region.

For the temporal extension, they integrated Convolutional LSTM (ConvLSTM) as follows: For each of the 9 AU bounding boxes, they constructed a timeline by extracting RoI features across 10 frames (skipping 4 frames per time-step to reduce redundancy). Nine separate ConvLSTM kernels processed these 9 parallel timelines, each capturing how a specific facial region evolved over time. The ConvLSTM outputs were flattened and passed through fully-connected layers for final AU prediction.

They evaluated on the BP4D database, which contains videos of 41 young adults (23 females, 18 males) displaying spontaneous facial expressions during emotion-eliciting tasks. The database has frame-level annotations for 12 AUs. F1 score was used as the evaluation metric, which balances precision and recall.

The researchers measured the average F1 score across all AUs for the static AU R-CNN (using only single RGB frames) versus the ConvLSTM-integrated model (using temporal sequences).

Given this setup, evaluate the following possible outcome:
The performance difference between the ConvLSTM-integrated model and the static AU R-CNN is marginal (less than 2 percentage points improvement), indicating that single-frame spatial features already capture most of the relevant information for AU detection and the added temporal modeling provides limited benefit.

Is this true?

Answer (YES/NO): NO